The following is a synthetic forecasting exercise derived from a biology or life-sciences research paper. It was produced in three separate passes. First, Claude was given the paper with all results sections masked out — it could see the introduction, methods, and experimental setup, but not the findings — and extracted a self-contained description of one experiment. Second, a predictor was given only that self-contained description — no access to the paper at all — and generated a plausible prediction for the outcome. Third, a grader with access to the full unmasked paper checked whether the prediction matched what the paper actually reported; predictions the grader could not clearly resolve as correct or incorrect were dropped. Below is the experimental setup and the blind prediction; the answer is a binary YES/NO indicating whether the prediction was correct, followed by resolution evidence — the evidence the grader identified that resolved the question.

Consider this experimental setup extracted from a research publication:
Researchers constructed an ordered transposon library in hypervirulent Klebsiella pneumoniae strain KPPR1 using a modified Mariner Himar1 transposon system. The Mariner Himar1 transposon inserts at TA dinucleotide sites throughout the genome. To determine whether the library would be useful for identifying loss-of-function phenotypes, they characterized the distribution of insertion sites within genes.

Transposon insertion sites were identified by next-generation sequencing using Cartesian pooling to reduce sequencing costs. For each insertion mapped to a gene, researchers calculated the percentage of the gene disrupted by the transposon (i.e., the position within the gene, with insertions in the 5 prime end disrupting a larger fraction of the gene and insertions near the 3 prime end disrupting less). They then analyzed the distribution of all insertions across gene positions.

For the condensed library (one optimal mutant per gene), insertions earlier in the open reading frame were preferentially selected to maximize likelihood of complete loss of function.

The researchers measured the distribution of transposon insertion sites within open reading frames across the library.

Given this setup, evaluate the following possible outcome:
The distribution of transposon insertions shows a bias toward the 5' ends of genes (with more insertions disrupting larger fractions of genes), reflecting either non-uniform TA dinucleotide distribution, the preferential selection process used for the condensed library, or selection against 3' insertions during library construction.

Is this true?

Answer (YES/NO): NO